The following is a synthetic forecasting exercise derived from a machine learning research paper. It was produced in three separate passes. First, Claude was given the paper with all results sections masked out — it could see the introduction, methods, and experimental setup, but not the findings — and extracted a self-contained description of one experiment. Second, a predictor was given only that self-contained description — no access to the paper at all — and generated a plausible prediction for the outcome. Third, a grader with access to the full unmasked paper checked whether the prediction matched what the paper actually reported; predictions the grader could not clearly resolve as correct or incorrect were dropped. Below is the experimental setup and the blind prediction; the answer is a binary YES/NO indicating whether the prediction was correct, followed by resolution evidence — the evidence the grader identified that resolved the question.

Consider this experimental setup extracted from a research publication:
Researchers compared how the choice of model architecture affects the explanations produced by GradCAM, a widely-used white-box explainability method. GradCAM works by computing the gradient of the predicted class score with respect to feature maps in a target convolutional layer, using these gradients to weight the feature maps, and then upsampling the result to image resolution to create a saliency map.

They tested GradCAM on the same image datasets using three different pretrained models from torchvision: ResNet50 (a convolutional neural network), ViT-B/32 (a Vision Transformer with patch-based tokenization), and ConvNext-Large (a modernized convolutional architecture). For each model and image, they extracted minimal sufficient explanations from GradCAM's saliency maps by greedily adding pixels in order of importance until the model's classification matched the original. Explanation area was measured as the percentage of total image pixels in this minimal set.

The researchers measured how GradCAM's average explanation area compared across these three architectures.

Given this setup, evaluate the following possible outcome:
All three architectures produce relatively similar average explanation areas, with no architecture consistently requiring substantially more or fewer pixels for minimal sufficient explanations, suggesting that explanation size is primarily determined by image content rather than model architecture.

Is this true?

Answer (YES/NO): NO